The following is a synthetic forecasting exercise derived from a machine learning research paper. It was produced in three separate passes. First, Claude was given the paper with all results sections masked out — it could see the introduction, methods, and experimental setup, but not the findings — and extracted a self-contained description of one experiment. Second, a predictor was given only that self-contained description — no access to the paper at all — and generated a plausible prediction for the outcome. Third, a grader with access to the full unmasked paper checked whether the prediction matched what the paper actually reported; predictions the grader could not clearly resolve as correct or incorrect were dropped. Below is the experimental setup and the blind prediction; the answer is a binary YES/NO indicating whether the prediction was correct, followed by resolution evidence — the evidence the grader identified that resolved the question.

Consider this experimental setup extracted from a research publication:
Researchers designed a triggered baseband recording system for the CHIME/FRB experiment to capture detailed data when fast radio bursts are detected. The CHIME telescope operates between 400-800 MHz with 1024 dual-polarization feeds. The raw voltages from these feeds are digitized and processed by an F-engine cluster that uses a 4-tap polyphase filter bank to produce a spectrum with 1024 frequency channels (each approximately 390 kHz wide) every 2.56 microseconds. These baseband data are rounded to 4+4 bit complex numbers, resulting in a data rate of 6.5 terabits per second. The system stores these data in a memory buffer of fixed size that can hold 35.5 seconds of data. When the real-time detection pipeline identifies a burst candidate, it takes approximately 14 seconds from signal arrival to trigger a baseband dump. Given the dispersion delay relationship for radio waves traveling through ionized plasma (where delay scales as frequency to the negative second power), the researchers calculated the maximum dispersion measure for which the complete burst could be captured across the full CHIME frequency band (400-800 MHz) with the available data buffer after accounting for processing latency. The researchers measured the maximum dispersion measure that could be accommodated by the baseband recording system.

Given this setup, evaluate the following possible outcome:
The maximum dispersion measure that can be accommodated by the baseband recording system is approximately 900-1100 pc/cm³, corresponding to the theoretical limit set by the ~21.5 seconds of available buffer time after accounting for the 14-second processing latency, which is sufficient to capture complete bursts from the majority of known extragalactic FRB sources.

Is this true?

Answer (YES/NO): YES